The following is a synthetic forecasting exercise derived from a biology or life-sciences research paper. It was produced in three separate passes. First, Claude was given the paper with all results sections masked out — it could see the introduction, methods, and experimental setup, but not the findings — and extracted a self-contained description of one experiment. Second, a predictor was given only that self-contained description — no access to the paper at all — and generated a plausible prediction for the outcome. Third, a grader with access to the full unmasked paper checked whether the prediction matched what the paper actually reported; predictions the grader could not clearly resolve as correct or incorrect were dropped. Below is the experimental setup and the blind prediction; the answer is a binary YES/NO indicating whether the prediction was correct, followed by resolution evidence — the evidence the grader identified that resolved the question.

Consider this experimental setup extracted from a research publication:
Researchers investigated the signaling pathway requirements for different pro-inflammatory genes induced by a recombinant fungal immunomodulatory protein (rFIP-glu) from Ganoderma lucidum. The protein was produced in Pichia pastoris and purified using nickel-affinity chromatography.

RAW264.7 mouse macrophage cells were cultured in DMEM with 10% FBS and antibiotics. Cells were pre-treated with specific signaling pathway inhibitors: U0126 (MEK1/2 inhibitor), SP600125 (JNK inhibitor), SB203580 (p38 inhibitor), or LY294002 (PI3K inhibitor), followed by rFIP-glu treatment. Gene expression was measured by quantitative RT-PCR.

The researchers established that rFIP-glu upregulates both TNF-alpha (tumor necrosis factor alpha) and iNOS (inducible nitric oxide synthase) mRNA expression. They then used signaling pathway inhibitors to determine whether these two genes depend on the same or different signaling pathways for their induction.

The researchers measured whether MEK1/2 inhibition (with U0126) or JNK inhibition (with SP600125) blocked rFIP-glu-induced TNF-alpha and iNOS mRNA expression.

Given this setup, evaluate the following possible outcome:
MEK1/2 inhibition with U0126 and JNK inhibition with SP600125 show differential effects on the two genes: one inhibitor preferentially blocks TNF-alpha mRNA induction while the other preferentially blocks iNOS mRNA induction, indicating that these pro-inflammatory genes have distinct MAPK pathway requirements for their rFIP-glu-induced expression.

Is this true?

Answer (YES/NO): YES